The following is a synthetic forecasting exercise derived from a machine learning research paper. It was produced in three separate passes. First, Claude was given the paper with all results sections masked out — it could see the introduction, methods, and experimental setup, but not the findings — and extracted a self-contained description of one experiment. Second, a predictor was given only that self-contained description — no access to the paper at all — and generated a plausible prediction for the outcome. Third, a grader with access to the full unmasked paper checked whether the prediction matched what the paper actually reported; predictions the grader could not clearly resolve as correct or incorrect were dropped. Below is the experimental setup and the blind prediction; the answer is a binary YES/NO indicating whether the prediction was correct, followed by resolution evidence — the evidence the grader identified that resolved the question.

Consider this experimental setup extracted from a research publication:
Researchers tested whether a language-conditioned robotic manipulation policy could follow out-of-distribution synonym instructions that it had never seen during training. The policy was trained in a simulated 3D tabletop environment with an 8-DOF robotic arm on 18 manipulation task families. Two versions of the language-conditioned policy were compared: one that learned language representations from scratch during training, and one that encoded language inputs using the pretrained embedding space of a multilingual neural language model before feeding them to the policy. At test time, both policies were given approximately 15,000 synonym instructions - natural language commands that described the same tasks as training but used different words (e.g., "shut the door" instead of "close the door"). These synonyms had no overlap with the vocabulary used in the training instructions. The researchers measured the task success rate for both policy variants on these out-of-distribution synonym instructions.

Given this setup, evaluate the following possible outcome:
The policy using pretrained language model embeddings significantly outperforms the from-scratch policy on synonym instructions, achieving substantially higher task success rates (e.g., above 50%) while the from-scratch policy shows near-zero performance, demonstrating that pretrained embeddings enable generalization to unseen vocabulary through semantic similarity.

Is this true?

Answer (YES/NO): NO